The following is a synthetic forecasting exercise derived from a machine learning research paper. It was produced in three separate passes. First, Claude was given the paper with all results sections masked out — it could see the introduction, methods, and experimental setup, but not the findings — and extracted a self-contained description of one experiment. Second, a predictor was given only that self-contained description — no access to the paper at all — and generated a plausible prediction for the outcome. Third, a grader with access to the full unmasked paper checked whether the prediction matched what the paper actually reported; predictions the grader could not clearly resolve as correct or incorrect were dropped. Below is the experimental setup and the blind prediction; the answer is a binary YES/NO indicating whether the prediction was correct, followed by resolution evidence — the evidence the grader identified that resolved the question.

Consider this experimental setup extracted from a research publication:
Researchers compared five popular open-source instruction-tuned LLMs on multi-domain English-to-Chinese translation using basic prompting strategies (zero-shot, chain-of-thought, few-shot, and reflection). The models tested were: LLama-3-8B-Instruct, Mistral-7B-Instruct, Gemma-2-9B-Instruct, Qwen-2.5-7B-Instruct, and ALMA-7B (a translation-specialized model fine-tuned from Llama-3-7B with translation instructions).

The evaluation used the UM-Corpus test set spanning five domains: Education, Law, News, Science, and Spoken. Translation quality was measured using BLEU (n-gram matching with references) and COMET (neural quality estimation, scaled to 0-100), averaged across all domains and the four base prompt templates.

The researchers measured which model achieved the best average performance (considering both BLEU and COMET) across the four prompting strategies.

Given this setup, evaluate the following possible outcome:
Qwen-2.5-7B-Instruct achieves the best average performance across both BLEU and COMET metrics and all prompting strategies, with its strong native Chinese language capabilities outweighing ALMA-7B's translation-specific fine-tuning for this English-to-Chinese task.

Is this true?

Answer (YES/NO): YES